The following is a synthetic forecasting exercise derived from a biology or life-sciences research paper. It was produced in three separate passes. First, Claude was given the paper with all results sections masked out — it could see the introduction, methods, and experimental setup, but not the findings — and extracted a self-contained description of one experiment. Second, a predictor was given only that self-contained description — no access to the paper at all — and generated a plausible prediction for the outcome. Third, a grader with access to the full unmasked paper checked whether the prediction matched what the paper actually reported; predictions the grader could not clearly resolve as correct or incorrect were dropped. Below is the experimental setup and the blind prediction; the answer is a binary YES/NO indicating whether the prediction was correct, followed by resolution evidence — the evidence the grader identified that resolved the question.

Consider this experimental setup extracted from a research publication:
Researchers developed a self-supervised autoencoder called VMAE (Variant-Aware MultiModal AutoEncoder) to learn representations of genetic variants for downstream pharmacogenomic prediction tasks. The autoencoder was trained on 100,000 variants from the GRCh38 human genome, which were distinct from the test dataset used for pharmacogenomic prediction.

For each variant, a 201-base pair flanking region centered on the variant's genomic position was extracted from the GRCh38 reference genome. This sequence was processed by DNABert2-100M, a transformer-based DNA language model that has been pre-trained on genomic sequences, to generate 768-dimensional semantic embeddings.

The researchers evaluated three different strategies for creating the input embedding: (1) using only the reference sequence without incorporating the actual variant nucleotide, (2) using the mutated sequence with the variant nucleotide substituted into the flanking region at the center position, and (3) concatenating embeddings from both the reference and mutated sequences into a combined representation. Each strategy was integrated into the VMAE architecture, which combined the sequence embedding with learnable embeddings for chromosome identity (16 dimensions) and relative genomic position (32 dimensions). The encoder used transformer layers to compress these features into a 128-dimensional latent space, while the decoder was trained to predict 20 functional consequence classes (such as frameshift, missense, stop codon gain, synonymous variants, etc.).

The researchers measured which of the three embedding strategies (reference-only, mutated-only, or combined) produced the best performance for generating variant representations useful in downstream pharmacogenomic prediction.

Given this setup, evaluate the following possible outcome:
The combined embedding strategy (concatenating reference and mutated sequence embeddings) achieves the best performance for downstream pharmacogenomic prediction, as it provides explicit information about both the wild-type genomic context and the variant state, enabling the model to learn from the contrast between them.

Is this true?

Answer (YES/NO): NO